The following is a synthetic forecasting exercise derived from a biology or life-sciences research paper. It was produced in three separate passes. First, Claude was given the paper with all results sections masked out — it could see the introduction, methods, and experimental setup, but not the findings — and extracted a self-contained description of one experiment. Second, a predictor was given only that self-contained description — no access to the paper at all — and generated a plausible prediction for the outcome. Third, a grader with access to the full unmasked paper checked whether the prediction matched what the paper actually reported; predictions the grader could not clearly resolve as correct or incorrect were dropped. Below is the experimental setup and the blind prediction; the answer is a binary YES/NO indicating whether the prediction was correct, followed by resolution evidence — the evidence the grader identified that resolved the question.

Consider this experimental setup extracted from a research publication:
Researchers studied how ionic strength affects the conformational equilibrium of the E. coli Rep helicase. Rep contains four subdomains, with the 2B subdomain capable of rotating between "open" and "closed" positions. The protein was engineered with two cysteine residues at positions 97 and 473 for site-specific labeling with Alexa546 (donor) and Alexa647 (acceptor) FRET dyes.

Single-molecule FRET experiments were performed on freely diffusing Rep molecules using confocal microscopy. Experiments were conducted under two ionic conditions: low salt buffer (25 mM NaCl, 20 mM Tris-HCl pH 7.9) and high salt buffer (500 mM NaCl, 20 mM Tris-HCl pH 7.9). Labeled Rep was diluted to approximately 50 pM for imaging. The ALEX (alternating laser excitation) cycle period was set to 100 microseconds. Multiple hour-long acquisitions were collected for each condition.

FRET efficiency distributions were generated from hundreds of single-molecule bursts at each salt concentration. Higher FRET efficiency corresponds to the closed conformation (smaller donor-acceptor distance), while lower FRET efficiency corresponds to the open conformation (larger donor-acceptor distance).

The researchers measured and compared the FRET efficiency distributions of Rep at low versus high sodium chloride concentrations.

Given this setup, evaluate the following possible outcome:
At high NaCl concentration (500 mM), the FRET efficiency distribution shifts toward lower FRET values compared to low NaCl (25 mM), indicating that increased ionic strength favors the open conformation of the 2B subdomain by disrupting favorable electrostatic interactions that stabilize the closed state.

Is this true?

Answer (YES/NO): YES